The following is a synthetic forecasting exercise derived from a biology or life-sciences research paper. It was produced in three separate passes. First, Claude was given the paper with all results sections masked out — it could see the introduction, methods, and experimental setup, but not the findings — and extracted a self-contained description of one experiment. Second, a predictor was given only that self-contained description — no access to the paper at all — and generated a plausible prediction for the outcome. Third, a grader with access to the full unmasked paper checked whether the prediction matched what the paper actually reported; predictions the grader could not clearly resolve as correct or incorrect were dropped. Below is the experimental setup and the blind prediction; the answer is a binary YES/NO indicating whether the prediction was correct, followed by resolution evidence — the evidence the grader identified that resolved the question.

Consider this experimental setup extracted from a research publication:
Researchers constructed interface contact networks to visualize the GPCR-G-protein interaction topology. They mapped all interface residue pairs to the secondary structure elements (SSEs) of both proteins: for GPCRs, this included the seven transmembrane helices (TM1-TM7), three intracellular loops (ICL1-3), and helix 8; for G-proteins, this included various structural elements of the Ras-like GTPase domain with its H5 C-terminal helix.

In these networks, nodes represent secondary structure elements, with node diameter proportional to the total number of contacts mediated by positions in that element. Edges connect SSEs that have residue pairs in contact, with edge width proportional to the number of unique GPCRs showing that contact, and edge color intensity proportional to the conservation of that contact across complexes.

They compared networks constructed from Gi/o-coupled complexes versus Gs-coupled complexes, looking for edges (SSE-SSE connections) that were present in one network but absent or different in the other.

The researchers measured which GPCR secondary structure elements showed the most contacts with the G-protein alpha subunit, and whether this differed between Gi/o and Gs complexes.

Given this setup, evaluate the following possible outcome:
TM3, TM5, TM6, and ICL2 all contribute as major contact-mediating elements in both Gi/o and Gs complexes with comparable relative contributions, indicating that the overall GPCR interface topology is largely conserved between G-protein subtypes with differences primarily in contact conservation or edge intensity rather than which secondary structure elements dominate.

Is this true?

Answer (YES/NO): NO